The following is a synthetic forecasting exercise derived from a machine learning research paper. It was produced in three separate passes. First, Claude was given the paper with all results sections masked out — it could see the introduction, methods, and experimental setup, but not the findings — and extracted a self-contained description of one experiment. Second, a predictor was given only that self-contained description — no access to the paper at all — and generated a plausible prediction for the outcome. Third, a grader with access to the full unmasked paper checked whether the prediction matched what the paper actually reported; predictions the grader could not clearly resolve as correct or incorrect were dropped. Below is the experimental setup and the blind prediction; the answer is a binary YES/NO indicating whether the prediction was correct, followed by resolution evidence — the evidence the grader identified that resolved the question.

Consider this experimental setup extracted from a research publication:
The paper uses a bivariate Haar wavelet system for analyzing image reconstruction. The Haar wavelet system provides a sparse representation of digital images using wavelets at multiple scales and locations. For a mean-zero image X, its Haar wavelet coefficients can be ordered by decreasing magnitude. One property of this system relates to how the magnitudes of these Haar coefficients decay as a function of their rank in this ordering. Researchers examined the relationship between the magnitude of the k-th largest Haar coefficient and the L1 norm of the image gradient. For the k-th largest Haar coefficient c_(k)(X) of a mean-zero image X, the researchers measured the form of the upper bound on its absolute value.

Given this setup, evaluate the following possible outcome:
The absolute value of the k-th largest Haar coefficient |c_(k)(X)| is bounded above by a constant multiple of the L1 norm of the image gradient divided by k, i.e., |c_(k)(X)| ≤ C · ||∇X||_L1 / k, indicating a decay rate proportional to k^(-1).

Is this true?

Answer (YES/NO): YES